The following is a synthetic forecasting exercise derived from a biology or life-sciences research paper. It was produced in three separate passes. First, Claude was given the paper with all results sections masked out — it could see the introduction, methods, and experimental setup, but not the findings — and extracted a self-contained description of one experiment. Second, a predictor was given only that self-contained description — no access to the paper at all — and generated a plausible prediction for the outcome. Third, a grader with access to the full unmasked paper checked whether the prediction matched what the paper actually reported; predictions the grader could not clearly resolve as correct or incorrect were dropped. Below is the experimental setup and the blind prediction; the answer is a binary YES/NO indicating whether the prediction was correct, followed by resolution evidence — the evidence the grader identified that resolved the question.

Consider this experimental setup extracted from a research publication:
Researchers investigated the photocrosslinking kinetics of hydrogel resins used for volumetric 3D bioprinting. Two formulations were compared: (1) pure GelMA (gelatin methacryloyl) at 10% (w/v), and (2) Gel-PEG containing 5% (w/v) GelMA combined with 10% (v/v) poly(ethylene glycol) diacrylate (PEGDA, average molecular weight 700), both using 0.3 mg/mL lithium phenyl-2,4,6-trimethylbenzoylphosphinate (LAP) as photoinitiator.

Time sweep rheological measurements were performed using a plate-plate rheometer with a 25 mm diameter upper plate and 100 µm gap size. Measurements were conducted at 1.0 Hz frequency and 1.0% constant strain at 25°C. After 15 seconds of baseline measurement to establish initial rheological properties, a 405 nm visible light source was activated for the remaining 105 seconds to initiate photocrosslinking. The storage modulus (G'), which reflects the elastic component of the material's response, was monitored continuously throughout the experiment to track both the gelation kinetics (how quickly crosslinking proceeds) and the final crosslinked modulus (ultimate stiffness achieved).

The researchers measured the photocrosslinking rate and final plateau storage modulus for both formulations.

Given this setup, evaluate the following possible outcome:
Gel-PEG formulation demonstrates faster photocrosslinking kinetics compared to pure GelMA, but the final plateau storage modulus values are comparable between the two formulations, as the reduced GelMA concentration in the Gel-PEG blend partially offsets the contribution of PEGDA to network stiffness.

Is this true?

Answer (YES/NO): NO